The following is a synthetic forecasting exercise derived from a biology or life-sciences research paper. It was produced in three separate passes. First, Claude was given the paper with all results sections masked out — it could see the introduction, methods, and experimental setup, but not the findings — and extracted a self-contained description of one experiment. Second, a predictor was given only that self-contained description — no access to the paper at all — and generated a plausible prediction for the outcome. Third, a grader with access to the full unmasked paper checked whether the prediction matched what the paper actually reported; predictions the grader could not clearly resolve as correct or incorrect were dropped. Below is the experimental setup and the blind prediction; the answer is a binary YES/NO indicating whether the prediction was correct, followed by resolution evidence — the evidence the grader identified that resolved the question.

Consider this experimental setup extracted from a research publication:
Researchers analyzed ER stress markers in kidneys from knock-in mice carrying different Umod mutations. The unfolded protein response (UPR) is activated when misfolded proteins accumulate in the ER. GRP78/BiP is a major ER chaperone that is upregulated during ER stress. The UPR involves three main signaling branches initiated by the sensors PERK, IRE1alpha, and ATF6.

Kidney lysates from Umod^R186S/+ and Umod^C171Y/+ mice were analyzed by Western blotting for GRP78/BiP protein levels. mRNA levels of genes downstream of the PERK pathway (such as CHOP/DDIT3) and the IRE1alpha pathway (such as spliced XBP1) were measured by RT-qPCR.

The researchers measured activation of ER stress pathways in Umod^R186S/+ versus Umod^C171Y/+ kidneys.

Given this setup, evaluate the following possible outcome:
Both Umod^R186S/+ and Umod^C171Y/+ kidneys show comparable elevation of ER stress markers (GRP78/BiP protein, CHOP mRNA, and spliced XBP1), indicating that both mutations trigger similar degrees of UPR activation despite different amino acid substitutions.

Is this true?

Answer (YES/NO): NO